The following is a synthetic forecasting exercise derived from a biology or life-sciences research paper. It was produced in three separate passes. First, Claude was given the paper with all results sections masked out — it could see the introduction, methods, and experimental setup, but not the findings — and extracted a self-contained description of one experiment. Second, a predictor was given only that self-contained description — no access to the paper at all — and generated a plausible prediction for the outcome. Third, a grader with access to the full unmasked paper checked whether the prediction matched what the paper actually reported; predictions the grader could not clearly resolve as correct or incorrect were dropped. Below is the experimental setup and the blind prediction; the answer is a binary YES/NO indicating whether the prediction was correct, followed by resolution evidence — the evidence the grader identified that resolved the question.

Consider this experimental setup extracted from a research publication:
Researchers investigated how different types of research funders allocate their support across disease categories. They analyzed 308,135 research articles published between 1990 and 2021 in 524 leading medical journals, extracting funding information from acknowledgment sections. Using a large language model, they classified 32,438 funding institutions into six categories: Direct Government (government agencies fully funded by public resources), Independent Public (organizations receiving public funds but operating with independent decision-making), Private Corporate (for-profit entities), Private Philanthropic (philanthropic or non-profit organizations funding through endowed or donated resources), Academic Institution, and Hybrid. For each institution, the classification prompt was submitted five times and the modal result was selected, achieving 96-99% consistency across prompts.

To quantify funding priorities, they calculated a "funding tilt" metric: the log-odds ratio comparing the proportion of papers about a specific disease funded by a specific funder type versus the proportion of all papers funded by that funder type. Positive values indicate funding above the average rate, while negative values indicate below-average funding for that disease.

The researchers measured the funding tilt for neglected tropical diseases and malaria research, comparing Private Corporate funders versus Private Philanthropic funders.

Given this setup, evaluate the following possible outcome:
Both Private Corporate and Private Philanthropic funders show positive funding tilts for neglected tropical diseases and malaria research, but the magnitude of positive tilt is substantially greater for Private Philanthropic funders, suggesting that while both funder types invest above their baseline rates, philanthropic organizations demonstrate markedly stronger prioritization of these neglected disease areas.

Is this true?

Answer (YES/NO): NO